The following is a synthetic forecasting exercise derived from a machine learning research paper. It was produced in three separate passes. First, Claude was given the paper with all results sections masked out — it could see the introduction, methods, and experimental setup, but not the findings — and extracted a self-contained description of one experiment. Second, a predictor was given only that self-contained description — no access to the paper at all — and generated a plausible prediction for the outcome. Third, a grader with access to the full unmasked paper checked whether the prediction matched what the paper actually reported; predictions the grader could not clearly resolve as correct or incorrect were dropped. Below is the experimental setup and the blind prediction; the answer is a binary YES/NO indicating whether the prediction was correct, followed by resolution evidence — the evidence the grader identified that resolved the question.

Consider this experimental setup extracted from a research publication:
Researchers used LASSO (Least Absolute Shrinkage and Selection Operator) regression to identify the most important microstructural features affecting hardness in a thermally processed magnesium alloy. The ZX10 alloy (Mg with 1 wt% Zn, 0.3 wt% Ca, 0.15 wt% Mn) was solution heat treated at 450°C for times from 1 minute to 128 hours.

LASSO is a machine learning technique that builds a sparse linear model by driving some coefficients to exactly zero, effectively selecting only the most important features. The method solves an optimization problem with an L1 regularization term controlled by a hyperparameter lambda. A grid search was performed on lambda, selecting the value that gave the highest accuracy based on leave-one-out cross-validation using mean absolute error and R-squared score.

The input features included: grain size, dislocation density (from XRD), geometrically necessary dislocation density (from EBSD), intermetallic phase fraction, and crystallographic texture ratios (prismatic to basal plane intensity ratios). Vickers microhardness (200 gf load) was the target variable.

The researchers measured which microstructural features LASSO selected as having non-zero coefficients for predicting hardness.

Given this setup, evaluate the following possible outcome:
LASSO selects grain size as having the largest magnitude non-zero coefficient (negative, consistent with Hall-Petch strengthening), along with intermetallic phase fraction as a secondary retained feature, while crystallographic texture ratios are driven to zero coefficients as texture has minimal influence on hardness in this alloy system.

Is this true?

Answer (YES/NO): NO